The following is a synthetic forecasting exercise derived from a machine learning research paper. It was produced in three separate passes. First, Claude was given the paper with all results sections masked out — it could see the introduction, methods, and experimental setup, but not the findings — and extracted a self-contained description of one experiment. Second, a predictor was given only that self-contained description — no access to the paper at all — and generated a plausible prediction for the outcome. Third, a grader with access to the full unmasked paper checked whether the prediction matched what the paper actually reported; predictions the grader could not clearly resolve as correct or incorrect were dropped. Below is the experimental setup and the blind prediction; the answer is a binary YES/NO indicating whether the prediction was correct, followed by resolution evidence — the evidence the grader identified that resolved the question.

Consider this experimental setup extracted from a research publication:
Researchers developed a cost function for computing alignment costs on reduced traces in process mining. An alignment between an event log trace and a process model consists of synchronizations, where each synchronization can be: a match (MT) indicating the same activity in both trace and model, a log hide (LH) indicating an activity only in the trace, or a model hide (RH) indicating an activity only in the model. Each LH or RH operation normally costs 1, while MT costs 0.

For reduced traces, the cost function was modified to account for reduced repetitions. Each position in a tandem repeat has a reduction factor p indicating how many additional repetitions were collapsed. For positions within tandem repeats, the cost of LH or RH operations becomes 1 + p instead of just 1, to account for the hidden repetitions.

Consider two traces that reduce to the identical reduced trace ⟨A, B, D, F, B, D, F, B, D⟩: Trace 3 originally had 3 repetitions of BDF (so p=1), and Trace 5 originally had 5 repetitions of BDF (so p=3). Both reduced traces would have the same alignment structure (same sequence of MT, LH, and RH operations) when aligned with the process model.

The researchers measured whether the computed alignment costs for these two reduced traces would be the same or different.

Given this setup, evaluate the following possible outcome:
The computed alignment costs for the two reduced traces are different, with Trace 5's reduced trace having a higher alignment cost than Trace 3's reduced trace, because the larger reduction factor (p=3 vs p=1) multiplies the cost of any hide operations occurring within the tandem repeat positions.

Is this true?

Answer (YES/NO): YES